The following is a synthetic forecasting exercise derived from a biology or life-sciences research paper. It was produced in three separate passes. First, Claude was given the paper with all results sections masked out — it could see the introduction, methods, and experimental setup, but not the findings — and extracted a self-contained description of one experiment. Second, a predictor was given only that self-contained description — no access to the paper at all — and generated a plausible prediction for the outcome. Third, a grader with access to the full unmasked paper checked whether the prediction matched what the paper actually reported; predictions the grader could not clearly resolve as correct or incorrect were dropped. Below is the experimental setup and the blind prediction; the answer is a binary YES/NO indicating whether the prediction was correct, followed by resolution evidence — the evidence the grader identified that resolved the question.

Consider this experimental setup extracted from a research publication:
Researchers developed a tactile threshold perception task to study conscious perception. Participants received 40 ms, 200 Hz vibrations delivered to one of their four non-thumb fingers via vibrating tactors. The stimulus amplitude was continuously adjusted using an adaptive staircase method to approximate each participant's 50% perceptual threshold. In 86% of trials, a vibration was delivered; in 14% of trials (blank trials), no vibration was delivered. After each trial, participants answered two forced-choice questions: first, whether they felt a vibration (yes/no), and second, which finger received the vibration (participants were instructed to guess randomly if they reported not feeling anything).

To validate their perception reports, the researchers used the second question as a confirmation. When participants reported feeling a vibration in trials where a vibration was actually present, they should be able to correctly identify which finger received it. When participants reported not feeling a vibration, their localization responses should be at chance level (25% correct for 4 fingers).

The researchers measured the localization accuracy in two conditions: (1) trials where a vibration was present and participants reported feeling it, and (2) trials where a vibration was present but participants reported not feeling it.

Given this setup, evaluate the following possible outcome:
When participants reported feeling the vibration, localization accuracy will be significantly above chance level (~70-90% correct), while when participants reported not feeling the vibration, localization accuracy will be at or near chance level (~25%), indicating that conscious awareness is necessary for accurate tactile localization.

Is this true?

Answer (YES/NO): YES